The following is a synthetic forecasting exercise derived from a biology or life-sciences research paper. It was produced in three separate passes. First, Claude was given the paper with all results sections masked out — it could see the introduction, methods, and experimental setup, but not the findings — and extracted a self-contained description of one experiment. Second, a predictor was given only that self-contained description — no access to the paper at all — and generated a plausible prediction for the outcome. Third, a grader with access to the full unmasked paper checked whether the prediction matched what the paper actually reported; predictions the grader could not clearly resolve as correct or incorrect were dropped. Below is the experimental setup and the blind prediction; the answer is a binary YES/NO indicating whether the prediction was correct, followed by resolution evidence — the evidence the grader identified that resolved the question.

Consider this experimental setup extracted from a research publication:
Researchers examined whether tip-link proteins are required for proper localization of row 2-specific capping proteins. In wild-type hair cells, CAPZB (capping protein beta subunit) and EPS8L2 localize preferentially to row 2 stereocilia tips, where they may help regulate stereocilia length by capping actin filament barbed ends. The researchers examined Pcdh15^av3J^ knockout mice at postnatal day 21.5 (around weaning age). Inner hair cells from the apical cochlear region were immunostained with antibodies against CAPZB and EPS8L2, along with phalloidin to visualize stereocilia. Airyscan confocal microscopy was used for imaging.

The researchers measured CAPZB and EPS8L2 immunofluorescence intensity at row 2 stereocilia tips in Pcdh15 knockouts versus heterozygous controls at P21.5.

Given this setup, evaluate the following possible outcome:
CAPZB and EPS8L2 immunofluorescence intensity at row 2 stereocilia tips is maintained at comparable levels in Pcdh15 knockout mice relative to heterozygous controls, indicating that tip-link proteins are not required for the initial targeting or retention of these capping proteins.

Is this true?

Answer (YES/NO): NO